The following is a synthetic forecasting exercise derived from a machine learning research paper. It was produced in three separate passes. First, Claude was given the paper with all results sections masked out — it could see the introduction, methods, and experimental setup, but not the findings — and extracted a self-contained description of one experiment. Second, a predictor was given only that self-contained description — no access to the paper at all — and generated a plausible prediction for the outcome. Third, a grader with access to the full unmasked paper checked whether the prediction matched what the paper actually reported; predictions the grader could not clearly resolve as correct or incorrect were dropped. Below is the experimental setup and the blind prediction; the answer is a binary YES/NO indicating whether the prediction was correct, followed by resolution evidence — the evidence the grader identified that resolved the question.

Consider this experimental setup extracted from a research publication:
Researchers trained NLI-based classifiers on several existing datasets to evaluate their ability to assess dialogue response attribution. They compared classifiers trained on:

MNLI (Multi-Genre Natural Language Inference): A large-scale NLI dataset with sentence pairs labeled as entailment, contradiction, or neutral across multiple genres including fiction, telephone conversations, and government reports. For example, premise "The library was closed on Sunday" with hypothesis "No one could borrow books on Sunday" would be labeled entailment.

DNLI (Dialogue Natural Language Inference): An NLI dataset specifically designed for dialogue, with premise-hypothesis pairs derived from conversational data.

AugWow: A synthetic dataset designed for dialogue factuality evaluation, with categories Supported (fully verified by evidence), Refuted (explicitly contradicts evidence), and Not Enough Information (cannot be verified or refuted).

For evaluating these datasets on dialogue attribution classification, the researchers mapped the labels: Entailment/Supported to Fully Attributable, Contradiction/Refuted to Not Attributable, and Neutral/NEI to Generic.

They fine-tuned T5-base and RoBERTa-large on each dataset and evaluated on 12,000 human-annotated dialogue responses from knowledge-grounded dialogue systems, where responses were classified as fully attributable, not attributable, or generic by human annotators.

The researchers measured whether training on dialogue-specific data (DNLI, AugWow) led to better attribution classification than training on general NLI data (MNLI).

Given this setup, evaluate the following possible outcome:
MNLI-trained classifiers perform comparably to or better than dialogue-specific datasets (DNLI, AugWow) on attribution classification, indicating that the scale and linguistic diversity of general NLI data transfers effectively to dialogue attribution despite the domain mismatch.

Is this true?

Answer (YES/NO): NO